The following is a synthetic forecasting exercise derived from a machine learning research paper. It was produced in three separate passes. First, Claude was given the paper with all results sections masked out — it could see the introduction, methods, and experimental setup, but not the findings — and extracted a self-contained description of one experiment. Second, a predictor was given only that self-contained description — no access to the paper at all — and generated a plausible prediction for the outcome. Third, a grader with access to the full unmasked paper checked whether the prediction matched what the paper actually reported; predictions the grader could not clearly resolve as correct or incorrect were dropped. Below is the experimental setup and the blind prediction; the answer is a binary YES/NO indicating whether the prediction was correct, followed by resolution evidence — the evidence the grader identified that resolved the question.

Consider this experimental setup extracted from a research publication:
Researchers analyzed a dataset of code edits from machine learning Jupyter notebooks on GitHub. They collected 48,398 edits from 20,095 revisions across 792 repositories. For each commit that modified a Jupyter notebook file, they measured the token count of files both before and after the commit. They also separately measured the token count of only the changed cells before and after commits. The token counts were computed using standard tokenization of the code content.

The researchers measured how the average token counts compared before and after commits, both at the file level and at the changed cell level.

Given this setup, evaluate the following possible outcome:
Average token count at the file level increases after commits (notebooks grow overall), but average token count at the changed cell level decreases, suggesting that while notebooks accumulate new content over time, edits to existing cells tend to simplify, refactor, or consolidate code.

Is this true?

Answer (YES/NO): NO